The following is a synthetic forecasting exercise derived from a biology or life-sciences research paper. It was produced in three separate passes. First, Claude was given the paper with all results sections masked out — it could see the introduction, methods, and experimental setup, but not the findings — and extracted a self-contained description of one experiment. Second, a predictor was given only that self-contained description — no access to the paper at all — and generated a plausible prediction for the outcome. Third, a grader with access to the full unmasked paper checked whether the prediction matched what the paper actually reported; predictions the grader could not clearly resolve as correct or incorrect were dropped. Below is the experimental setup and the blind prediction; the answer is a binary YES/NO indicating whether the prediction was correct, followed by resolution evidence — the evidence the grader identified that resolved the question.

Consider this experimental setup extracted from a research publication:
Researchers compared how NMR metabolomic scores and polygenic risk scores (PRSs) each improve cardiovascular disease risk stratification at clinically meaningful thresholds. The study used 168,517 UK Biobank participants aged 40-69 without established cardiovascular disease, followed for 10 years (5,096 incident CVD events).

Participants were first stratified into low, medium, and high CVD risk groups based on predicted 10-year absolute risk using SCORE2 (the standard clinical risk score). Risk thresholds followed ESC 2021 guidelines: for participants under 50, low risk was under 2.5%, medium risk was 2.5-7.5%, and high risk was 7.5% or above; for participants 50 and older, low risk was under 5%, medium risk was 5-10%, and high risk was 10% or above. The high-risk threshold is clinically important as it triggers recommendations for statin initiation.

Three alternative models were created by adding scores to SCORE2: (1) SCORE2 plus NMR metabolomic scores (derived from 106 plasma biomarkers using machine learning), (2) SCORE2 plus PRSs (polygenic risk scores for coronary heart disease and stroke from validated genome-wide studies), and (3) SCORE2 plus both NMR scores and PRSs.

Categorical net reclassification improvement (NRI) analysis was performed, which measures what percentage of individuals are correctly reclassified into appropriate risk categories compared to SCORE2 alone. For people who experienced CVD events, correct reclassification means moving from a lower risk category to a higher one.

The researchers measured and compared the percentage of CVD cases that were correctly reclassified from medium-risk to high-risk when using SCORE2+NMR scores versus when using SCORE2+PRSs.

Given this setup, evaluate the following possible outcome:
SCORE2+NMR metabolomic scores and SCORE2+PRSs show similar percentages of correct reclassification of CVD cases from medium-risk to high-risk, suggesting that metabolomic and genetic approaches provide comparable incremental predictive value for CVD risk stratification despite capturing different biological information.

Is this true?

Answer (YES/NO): NO